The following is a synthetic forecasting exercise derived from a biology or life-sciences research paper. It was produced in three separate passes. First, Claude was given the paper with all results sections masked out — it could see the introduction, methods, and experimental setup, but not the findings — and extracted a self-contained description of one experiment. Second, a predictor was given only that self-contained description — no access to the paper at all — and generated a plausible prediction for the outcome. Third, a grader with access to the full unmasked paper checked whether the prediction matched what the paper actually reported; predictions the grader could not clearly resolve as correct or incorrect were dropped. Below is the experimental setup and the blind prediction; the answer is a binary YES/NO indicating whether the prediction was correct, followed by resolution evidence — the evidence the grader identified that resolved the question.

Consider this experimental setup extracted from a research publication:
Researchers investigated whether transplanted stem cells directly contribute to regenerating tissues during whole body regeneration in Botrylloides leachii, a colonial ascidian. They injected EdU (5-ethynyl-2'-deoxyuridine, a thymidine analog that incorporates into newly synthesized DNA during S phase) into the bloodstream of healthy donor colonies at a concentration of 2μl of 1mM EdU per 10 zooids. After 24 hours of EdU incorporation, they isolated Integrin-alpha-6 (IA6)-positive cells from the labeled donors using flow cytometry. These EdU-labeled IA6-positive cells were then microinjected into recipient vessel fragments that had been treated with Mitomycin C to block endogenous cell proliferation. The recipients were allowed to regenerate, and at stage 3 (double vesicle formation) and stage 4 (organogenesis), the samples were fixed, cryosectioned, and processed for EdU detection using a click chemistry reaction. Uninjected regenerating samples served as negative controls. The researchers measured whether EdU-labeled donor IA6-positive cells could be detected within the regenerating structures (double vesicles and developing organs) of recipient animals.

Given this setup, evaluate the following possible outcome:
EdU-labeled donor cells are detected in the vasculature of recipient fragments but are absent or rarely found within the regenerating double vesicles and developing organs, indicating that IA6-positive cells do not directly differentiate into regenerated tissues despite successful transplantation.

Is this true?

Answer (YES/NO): NO